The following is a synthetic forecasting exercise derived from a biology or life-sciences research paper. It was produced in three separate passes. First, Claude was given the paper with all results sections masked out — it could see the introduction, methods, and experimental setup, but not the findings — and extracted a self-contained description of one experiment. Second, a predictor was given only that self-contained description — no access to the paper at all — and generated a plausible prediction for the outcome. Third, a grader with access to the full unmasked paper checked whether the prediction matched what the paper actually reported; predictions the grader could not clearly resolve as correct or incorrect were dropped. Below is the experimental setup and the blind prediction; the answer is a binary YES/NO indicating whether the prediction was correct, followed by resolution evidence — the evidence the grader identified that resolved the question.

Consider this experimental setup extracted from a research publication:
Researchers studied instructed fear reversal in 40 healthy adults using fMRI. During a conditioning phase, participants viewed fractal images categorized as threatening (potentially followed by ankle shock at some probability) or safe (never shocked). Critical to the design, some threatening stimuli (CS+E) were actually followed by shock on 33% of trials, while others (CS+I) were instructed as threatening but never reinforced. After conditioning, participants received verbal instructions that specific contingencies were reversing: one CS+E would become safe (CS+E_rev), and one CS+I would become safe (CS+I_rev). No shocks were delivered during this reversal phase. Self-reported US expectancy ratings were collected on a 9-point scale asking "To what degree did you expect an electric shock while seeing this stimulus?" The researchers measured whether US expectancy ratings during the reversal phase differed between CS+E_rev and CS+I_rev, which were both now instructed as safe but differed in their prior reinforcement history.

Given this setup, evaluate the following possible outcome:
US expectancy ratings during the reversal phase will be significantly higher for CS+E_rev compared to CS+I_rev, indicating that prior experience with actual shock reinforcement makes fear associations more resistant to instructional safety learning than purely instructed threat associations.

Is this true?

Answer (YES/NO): NO